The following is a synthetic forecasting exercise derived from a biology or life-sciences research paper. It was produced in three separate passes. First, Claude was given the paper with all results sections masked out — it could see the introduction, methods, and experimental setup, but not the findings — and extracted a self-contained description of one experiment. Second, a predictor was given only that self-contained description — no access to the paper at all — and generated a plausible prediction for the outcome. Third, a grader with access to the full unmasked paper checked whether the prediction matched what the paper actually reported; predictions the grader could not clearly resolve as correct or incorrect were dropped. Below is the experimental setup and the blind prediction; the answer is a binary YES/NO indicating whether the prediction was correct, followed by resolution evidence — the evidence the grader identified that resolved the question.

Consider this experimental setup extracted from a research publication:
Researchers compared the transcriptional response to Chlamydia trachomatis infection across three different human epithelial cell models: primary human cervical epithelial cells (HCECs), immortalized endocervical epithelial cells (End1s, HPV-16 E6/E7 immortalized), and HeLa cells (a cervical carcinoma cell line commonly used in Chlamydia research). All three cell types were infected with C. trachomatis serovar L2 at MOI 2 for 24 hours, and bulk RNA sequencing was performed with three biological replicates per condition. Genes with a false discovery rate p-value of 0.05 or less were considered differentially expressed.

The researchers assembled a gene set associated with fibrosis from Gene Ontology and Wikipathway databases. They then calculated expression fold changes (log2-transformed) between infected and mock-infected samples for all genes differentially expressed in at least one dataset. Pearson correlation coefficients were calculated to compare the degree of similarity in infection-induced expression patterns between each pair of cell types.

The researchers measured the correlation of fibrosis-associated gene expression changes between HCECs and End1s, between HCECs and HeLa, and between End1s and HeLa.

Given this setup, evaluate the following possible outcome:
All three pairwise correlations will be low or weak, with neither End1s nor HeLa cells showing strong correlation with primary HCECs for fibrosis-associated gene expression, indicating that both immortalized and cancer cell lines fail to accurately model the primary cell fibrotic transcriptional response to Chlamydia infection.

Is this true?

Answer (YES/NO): NO